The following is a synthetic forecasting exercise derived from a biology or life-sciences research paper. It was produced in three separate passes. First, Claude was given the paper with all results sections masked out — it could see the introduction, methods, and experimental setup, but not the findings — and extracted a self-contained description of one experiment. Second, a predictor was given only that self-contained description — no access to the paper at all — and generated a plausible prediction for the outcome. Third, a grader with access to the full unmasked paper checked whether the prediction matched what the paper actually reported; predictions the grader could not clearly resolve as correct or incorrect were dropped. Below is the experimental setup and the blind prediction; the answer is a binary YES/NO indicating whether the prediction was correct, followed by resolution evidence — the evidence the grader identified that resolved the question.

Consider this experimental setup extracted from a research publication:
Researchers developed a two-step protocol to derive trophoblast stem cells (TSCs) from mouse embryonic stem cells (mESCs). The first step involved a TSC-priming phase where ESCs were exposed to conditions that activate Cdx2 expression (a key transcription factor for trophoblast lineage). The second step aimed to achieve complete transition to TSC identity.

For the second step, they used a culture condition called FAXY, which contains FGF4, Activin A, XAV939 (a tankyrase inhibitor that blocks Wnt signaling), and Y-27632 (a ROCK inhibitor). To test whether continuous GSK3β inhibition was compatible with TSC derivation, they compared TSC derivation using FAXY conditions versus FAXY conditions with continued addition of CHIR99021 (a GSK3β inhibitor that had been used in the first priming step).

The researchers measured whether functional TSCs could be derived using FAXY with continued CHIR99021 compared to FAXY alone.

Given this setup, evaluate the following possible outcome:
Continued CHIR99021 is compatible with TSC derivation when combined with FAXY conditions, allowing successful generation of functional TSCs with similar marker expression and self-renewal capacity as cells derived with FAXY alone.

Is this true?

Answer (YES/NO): NO